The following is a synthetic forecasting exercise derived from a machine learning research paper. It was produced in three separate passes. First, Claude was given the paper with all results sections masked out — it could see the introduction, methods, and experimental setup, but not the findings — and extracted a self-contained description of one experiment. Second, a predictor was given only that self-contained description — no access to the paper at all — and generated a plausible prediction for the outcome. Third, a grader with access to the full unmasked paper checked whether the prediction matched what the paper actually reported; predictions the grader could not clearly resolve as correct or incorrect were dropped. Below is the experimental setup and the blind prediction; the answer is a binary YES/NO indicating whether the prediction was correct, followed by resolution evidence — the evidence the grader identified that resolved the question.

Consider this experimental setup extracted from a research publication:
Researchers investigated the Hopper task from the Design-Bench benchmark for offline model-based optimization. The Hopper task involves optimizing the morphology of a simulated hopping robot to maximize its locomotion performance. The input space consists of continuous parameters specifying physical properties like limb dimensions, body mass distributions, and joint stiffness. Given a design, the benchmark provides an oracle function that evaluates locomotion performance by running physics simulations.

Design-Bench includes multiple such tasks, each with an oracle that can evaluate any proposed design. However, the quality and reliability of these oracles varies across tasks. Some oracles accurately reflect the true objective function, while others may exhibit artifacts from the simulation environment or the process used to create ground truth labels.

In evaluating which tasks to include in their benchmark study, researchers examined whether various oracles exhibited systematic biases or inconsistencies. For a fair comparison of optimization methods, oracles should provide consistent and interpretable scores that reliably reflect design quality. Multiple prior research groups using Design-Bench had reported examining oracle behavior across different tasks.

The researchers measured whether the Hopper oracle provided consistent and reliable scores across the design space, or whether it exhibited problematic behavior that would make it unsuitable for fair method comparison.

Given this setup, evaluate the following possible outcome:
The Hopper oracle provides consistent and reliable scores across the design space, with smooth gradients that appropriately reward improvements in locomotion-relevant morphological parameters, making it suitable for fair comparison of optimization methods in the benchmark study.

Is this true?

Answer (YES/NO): NO